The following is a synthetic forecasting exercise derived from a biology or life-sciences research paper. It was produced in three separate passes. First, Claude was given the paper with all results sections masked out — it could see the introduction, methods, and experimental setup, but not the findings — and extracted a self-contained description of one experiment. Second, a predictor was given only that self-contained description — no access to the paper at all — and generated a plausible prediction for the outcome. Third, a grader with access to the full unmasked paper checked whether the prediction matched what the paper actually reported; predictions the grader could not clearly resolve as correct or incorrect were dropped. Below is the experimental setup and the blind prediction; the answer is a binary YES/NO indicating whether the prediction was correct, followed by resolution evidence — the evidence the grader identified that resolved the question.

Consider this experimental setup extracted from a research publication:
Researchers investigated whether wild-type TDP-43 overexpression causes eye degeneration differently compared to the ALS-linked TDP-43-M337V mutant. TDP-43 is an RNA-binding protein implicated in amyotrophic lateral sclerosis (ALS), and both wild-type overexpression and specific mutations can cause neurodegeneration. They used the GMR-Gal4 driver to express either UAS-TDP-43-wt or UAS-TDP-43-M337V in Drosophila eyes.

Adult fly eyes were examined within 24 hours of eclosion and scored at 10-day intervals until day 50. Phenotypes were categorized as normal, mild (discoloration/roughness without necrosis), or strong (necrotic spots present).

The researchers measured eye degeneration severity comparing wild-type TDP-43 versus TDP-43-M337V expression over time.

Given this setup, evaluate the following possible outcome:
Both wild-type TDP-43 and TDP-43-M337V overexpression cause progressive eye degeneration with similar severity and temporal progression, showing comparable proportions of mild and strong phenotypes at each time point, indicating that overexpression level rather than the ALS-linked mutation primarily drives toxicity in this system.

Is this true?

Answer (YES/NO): NO